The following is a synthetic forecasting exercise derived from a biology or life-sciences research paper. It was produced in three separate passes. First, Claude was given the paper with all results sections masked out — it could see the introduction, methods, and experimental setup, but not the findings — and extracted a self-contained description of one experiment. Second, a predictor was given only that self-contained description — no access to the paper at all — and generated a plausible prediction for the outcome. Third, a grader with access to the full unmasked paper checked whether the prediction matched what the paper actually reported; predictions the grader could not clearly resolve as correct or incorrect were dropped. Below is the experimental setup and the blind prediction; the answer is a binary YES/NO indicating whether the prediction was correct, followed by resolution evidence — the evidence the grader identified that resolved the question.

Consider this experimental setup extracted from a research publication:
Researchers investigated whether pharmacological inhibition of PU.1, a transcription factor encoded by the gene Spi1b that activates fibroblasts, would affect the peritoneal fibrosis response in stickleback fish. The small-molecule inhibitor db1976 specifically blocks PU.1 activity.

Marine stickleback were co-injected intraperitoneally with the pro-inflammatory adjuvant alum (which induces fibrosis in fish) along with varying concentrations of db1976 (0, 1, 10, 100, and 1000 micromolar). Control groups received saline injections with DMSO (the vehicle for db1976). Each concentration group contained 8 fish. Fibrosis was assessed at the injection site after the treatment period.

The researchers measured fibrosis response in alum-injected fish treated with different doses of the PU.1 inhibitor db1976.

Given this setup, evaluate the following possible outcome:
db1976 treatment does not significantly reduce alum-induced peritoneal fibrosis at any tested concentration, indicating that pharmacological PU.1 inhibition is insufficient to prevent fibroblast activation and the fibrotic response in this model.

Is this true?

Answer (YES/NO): NO